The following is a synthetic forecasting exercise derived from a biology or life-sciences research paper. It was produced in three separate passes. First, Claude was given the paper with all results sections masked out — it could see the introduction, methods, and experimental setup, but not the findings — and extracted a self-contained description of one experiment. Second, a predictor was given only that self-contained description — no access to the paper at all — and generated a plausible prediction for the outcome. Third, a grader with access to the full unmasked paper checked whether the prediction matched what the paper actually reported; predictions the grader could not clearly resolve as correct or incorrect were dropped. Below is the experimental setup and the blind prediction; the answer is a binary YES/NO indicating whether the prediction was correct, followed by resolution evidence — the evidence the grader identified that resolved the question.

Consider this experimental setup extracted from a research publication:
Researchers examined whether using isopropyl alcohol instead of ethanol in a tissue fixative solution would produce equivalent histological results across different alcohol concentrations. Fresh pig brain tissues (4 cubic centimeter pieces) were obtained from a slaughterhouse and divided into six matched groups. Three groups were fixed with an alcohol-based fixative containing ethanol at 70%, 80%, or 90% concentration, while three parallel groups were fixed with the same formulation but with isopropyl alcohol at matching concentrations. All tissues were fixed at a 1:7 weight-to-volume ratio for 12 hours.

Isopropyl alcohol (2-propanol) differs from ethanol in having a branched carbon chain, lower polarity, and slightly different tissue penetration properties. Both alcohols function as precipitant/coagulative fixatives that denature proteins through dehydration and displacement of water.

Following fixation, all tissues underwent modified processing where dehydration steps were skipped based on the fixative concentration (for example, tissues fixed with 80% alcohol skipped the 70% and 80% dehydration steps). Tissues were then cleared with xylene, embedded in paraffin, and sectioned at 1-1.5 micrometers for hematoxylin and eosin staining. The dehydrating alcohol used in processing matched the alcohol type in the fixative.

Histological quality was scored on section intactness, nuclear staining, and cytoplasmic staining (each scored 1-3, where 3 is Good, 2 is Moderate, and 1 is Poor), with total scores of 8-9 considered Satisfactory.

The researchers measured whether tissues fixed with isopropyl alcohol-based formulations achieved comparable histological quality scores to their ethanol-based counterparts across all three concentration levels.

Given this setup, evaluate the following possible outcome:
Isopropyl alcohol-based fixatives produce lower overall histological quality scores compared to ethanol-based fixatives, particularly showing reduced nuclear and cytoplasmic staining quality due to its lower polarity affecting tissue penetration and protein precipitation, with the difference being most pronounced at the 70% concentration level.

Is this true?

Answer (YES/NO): NO